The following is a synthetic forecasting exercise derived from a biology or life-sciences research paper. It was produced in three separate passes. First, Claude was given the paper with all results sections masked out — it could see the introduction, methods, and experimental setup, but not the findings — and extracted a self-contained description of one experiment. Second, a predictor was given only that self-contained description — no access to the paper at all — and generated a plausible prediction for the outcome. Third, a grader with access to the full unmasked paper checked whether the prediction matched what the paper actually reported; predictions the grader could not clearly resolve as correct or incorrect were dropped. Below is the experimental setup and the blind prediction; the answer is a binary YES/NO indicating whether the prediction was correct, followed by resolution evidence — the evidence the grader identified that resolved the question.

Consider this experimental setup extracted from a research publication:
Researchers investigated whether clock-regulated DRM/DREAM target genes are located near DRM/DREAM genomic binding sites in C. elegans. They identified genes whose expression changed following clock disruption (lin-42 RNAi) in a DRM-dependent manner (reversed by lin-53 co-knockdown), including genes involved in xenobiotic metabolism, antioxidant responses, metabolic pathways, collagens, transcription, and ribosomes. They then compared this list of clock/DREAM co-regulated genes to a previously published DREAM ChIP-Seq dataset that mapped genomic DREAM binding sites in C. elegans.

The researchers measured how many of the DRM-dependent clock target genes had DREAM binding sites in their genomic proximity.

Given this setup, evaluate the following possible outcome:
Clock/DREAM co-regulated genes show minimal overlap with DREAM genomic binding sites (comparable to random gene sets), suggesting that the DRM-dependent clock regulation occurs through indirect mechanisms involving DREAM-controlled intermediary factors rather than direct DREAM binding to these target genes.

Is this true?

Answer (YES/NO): YES